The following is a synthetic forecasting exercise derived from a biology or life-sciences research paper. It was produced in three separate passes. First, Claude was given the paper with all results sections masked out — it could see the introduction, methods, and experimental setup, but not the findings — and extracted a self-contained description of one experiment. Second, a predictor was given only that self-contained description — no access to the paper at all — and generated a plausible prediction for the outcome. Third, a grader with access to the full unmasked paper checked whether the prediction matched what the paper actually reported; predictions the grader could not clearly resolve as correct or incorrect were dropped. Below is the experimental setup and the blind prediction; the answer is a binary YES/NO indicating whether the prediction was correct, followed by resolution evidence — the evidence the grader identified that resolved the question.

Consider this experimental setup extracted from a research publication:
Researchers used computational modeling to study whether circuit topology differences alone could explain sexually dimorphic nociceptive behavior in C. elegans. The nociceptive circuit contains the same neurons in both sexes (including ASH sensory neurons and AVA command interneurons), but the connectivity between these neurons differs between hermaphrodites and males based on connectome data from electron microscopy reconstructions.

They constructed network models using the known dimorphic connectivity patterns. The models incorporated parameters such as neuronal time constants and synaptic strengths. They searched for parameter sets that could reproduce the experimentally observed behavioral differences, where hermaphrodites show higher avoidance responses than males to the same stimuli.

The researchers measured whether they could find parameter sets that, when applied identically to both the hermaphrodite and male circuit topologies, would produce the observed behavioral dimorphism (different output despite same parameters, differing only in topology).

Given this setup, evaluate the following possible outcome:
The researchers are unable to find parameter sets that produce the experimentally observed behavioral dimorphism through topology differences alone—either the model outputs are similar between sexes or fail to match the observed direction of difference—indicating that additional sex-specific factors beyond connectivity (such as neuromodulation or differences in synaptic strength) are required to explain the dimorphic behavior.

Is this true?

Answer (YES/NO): NO